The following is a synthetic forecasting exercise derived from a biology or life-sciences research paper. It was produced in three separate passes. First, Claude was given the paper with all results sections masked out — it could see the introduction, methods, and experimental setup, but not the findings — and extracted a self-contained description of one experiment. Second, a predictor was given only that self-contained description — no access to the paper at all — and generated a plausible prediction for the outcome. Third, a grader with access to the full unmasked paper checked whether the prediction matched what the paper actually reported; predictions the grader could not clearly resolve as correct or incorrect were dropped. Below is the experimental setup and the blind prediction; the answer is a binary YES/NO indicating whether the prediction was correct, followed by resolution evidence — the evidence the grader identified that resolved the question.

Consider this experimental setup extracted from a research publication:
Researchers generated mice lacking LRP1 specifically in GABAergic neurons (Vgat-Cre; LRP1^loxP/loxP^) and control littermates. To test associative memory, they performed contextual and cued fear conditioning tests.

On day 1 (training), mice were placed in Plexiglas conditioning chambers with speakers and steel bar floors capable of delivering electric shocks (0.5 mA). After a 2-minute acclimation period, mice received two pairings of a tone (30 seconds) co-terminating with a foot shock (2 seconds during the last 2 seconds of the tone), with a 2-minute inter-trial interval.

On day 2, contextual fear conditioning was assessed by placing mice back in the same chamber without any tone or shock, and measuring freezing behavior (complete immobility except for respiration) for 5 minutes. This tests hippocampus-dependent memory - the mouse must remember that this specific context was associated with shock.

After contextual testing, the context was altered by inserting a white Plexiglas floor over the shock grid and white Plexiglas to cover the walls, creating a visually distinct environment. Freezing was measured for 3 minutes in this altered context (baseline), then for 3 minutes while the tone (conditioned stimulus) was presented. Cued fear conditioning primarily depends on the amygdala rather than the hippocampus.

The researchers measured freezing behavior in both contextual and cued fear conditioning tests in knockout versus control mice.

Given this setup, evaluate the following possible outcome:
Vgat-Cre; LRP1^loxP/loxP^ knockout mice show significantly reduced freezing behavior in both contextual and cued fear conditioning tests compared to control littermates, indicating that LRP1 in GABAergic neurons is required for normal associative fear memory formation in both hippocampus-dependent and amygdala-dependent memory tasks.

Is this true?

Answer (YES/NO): YES